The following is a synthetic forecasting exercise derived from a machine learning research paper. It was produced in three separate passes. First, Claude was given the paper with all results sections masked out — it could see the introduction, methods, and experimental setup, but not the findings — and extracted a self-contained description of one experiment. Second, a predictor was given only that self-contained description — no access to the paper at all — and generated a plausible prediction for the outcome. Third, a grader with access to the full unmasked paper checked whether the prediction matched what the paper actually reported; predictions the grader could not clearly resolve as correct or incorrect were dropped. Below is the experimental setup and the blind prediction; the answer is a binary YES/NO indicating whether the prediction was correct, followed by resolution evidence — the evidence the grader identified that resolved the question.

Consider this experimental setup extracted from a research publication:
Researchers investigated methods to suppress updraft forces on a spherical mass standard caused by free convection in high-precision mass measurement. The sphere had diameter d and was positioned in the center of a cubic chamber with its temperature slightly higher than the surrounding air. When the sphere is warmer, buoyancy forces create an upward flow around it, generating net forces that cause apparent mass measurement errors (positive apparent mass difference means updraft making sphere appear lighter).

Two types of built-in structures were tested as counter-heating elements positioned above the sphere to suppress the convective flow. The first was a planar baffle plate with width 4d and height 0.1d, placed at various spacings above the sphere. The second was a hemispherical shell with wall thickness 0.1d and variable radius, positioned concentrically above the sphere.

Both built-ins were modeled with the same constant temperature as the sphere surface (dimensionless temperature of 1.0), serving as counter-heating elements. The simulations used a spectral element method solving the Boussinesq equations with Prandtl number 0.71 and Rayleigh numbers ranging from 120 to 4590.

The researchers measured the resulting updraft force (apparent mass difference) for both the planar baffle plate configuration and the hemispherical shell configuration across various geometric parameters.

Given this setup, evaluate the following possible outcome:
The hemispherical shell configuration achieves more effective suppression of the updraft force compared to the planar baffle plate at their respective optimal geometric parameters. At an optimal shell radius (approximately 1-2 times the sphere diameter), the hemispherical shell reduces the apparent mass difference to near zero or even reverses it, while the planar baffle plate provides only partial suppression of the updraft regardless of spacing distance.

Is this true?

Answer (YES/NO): YES